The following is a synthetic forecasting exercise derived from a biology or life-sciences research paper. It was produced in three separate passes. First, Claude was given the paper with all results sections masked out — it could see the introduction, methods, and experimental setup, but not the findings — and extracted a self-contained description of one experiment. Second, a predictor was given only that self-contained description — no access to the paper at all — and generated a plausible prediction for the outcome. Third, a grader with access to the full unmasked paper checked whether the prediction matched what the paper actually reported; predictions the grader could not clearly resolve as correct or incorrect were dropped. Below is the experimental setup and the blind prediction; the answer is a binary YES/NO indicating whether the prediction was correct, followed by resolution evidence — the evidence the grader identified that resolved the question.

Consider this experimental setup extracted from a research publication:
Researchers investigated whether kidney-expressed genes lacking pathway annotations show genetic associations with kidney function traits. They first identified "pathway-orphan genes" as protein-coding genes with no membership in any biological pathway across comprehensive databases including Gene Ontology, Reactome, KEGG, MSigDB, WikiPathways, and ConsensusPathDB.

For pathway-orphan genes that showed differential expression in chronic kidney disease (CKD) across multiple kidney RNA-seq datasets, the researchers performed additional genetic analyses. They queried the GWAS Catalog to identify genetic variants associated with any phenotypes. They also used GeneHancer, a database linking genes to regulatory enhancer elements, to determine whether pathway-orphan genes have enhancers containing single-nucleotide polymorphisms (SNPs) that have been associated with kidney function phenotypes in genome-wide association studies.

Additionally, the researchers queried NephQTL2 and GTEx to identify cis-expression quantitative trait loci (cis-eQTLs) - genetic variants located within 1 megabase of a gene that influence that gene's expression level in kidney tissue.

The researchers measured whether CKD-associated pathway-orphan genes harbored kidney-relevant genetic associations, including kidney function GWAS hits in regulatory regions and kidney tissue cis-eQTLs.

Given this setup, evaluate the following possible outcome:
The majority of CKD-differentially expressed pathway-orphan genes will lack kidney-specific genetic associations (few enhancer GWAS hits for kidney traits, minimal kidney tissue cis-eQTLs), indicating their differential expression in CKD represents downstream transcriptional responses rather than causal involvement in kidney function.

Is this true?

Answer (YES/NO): NO